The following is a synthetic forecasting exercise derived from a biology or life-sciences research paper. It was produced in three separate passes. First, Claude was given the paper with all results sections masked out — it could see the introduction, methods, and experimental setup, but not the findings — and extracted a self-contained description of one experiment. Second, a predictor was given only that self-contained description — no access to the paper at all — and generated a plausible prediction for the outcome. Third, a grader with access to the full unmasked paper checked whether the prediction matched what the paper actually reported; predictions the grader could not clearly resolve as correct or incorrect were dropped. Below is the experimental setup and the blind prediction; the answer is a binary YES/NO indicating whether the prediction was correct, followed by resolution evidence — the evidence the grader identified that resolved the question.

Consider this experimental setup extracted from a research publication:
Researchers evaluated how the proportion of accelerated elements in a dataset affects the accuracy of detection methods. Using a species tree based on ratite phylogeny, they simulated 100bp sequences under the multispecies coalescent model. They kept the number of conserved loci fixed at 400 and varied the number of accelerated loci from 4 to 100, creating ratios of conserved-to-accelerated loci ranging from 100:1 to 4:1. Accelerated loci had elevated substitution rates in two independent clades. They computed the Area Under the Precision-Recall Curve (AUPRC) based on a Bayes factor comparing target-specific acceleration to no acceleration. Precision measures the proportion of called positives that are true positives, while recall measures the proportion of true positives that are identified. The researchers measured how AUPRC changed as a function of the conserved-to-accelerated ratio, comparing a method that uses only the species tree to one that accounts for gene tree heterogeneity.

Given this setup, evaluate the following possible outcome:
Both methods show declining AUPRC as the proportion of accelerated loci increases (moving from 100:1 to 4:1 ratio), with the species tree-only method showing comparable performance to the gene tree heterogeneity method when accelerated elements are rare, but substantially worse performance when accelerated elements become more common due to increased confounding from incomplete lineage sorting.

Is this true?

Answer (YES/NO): NO